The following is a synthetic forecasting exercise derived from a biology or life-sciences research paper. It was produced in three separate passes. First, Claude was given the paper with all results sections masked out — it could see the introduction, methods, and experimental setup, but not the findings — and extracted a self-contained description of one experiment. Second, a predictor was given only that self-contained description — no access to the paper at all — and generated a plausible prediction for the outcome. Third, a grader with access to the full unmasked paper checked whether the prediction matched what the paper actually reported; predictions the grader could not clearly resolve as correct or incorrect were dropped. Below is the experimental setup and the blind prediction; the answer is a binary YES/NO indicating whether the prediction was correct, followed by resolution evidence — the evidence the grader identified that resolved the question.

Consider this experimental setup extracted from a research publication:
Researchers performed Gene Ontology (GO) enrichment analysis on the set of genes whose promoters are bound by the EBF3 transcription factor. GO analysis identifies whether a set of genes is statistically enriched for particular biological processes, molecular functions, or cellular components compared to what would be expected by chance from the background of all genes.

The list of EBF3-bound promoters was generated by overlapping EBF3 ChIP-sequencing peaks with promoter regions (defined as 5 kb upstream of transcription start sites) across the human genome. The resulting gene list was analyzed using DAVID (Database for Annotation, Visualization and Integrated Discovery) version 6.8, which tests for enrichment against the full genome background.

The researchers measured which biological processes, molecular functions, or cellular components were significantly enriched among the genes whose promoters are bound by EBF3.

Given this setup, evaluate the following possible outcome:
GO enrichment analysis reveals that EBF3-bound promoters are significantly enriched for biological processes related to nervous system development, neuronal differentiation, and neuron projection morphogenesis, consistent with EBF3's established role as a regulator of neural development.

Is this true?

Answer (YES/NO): NO